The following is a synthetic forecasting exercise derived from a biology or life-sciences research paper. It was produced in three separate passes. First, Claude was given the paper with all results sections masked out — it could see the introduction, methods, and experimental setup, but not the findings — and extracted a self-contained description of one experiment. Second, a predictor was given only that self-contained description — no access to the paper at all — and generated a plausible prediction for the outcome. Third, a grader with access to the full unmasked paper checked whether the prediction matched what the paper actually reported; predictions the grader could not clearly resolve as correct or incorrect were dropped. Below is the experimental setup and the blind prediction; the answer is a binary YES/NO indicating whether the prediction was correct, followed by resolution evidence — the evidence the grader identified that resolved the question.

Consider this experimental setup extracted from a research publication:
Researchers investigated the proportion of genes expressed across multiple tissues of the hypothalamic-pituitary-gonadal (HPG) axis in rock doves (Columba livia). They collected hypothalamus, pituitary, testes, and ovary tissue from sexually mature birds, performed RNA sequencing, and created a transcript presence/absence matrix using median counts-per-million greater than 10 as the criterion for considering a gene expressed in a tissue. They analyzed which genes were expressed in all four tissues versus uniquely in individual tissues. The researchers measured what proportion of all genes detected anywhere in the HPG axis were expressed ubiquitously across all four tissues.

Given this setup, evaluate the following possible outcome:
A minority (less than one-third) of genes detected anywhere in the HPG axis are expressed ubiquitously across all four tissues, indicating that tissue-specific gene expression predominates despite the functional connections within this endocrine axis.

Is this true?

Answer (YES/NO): NO